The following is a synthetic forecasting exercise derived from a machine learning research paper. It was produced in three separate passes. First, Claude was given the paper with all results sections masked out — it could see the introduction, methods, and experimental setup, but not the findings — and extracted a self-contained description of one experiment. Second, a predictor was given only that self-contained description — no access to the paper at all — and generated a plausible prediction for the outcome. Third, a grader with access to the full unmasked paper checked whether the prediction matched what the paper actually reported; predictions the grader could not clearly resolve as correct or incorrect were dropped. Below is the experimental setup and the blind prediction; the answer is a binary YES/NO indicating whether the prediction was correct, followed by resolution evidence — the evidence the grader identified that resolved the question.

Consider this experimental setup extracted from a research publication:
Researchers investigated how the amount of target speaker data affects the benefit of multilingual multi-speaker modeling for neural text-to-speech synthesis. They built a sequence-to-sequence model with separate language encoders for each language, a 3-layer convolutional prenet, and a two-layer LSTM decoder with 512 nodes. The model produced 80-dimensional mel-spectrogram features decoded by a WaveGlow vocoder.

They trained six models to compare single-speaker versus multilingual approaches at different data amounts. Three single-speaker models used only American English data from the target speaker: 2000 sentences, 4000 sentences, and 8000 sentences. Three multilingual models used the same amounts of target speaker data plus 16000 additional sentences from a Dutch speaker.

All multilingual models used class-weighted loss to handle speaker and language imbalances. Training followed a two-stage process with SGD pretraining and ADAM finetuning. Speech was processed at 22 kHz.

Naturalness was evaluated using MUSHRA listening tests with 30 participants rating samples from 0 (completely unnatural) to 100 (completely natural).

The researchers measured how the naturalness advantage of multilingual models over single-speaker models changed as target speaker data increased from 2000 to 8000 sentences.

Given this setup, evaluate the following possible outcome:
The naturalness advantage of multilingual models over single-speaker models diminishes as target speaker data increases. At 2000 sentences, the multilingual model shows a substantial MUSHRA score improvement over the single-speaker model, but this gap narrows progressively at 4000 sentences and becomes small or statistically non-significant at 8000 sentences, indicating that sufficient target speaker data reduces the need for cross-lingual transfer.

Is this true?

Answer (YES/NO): YES